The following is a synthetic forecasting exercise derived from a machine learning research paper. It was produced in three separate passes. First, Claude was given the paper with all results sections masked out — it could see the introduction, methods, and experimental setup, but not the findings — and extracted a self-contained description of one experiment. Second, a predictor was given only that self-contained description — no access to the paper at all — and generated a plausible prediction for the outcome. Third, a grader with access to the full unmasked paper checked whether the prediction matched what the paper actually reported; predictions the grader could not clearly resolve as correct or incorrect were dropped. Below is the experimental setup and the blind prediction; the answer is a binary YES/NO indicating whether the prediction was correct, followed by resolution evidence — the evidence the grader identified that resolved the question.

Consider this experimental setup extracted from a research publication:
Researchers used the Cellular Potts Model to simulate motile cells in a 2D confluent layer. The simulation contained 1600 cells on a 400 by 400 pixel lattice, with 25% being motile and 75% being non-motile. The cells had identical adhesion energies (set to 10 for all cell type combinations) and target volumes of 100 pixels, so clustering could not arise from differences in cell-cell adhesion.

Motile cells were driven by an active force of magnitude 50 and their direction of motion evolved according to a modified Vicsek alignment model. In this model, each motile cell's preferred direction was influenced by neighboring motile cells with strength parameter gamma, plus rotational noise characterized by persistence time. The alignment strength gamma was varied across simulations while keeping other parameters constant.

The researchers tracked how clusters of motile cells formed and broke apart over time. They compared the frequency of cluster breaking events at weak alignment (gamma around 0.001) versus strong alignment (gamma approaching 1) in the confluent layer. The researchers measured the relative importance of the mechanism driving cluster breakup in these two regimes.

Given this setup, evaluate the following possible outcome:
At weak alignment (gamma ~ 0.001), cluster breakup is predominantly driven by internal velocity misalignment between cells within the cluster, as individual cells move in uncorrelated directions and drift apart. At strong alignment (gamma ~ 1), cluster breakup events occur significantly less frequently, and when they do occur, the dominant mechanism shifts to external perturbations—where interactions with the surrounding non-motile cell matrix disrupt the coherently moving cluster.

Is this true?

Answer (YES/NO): NO